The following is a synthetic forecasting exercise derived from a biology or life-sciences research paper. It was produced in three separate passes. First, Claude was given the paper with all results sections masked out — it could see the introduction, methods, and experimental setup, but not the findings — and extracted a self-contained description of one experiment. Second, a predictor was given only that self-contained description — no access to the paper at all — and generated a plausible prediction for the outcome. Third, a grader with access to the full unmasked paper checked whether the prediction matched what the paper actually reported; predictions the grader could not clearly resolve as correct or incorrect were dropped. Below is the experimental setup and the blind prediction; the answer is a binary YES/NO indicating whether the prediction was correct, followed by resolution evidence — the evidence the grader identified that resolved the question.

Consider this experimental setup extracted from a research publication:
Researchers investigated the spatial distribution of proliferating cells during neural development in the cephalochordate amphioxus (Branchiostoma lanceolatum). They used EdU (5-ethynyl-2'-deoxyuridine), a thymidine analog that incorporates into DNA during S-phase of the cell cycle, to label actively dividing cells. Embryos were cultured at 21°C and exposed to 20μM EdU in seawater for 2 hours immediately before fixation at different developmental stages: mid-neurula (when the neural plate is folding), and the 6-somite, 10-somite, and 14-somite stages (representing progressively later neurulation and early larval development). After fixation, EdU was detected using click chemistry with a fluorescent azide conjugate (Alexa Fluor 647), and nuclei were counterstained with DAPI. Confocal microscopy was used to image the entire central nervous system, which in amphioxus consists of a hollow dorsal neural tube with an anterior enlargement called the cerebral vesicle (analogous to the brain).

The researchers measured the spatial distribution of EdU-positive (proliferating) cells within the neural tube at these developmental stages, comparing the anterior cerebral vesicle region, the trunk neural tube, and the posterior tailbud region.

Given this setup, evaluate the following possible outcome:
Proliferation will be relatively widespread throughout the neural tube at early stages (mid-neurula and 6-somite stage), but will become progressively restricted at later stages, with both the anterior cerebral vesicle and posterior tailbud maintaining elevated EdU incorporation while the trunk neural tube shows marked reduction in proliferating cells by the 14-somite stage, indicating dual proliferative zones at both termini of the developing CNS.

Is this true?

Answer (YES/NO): NO